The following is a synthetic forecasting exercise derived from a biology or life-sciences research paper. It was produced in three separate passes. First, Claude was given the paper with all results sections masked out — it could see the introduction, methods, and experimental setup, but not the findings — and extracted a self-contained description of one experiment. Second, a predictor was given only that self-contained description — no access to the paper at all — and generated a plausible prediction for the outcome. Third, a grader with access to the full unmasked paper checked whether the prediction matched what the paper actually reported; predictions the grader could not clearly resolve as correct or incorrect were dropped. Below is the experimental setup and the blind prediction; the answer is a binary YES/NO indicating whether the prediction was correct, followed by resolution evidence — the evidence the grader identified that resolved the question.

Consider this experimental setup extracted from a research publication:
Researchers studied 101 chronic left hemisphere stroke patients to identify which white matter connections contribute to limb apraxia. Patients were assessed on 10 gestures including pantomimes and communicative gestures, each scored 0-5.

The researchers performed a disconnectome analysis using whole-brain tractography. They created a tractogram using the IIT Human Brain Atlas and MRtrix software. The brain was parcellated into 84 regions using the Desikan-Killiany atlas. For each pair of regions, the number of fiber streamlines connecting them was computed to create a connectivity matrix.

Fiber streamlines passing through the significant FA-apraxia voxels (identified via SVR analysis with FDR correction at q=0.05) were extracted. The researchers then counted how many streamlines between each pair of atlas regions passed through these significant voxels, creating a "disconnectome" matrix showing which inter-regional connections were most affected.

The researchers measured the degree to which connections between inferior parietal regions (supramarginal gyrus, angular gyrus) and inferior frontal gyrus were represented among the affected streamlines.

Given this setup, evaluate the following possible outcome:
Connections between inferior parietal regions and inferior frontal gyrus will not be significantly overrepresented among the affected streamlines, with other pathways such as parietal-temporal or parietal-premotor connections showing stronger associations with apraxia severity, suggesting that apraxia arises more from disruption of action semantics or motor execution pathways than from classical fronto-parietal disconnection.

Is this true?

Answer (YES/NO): YES